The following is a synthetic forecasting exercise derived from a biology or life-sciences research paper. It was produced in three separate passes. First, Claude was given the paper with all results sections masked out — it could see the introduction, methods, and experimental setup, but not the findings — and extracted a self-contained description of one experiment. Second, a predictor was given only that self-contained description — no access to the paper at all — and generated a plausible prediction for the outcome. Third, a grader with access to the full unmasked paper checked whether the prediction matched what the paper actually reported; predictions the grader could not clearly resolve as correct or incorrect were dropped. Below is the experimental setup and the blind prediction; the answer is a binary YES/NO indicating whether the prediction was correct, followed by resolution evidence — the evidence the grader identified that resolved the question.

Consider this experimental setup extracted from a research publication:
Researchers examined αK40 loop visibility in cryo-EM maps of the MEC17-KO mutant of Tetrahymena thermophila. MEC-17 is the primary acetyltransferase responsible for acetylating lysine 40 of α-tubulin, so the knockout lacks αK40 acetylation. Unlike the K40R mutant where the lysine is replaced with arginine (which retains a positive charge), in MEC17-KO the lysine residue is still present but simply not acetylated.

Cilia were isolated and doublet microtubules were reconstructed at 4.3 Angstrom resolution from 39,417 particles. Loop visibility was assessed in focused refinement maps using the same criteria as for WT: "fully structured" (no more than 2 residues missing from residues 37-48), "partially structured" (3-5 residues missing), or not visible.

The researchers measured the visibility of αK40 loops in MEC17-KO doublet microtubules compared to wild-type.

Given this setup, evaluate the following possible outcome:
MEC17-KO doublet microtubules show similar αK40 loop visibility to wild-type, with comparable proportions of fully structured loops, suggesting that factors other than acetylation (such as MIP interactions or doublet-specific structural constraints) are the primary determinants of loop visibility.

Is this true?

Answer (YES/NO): YES